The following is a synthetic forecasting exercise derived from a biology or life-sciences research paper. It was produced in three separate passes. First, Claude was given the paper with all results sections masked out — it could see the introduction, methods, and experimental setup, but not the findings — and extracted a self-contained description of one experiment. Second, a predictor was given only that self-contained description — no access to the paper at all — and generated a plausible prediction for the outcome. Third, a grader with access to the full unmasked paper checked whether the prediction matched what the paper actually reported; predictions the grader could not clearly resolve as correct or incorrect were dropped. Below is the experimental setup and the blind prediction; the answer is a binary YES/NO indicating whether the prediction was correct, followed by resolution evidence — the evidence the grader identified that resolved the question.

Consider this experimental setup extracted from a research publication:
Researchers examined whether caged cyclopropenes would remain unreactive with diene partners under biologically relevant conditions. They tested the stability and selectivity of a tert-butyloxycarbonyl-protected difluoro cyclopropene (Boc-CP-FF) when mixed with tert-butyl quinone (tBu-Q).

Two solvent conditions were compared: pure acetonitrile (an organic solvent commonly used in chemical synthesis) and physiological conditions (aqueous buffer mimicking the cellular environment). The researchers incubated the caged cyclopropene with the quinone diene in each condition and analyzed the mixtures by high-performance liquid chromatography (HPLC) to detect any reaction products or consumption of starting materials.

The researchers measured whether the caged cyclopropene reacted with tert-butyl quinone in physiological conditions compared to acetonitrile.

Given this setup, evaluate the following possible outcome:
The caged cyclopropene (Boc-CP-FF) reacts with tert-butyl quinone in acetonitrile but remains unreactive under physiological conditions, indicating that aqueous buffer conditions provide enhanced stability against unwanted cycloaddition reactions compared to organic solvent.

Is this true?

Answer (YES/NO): NO